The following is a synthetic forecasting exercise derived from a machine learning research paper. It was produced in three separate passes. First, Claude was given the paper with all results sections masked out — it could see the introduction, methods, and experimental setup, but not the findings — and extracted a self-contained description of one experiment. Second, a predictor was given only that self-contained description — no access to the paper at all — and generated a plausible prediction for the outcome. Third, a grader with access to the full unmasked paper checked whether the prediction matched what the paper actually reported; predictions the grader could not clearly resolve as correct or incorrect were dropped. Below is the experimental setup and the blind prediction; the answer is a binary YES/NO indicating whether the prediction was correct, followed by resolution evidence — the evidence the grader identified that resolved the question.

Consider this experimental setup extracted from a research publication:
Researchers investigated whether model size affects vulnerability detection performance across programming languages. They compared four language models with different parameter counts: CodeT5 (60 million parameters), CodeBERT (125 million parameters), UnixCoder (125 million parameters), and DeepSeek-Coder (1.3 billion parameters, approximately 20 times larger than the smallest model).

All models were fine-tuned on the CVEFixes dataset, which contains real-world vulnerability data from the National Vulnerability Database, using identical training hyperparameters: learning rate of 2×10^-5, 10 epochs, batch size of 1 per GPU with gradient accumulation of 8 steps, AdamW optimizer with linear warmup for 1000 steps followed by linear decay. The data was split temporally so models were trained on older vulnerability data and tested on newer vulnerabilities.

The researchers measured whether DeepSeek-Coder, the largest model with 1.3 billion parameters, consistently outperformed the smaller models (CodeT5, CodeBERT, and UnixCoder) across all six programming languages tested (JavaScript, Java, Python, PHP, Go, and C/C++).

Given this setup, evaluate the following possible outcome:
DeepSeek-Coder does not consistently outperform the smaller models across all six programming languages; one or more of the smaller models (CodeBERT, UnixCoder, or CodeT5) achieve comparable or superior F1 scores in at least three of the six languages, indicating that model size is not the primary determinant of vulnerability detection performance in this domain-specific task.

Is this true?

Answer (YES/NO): YES